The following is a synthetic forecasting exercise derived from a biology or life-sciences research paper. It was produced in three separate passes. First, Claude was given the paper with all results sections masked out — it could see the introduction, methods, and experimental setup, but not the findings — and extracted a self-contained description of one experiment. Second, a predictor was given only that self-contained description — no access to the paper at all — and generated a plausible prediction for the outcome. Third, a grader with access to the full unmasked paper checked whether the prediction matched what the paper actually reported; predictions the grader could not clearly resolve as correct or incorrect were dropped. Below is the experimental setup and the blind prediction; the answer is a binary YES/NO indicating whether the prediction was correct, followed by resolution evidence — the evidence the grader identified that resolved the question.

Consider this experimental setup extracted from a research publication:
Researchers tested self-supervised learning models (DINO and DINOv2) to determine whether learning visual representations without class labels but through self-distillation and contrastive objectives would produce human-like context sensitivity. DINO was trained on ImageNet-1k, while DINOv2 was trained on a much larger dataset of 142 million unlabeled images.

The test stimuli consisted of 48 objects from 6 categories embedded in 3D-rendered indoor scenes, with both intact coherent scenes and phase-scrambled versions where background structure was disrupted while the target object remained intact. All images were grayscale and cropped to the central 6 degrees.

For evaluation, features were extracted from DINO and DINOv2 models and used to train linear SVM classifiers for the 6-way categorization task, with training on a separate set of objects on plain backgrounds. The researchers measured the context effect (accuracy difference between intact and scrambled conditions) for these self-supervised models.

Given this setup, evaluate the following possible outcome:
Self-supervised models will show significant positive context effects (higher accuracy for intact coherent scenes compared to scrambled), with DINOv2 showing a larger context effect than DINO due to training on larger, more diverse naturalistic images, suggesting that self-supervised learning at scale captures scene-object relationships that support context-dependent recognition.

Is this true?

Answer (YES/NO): NO